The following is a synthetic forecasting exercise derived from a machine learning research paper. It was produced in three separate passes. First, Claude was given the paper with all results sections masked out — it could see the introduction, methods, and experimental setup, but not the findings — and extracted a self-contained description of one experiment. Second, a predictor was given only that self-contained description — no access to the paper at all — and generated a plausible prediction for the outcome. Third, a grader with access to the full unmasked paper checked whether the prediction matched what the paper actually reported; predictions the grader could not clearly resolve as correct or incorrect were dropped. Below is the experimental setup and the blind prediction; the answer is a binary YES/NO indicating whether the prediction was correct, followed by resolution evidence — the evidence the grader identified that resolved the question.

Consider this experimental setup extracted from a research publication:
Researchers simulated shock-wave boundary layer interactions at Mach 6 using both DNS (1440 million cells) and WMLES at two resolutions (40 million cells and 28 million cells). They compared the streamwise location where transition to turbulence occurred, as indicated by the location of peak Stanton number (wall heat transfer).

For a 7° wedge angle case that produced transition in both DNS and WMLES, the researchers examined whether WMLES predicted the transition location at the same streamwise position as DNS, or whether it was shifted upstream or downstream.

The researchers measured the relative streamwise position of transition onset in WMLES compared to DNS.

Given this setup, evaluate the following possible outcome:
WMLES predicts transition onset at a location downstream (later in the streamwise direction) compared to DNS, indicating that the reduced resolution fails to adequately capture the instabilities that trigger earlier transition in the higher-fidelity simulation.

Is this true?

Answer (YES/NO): NO